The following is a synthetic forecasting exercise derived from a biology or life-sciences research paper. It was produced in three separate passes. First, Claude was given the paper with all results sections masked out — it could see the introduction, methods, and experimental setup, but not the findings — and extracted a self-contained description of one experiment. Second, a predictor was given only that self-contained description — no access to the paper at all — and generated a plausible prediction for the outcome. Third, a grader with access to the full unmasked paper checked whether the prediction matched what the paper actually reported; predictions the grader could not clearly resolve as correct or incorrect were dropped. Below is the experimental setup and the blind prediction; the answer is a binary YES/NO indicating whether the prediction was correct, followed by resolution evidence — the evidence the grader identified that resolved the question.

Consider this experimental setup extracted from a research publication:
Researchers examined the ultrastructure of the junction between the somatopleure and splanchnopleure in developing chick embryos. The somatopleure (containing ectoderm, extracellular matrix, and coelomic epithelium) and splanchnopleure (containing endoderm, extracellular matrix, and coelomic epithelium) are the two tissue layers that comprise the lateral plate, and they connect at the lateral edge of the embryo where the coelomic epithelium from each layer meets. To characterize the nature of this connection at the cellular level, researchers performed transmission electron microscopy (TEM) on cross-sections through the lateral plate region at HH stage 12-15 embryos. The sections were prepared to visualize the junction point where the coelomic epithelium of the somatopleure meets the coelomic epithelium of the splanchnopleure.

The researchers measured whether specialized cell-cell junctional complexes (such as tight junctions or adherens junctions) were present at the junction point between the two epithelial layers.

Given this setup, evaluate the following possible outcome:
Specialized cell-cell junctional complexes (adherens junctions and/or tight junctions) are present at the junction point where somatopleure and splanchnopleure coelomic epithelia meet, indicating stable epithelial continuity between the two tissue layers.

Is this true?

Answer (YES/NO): YES